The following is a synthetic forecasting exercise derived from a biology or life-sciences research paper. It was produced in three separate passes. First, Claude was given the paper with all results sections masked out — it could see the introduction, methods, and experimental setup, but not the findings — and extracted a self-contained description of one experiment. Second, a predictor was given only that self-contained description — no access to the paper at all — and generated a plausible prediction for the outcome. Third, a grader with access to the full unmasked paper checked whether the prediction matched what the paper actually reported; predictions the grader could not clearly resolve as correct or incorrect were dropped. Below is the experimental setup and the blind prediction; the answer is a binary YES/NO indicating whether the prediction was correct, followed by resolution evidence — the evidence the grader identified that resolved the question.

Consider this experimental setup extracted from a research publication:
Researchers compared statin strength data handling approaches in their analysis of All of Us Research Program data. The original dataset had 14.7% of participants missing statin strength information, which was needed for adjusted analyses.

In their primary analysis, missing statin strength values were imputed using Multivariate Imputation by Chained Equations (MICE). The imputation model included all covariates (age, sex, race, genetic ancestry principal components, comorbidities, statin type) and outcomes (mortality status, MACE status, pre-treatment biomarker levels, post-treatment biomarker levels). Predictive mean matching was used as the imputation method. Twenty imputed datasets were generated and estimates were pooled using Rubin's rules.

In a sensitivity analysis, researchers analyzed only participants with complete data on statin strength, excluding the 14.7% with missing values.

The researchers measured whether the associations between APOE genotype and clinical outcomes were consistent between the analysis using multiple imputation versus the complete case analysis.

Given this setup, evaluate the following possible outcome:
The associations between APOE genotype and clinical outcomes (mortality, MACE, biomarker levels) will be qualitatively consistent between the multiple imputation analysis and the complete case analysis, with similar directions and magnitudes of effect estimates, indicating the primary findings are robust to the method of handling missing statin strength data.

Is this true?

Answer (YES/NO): YES